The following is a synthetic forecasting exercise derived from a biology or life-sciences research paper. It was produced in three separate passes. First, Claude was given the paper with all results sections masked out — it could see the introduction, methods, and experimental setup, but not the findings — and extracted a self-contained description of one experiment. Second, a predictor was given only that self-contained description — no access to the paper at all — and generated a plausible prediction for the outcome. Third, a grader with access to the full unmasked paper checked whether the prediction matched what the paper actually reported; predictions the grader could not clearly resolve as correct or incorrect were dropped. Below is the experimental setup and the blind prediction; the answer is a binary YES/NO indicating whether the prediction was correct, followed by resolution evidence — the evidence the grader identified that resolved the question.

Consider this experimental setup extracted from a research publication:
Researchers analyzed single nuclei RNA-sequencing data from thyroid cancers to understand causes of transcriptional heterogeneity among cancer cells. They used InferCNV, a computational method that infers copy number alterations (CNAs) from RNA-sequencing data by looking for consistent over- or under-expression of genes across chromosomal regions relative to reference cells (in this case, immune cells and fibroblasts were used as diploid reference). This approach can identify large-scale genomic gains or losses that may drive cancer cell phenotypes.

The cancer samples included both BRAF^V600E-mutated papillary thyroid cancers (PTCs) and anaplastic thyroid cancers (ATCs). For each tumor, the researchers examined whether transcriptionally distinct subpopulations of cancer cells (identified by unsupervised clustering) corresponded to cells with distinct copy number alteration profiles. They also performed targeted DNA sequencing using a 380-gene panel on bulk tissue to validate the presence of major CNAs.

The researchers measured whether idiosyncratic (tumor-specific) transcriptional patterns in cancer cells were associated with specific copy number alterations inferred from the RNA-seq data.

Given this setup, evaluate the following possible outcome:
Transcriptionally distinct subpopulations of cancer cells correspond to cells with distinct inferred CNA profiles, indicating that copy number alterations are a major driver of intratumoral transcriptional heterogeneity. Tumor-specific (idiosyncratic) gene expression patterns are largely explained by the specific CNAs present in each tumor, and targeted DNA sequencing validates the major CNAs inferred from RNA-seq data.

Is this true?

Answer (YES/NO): NO